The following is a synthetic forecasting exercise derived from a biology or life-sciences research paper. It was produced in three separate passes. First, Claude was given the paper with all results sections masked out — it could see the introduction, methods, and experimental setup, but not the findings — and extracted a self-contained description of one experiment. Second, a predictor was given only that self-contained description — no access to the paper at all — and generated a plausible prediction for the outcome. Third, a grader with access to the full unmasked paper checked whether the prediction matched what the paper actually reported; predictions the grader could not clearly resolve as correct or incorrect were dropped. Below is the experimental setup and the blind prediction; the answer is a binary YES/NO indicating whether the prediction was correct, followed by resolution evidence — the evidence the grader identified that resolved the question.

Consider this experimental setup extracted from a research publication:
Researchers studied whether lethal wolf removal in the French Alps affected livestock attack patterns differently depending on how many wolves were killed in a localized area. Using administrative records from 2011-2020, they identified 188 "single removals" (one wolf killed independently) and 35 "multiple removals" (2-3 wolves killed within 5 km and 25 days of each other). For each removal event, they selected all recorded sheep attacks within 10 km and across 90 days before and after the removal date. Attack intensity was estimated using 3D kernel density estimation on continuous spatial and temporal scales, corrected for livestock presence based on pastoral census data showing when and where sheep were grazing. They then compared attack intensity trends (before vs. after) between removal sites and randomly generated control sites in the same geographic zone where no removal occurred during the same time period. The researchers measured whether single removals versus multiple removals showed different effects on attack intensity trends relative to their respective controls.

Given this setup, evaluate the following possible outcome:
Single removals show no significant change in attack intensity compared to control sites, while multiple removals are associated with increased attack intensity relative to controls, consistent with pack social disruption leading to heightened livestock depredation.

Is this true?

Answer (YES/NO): NO